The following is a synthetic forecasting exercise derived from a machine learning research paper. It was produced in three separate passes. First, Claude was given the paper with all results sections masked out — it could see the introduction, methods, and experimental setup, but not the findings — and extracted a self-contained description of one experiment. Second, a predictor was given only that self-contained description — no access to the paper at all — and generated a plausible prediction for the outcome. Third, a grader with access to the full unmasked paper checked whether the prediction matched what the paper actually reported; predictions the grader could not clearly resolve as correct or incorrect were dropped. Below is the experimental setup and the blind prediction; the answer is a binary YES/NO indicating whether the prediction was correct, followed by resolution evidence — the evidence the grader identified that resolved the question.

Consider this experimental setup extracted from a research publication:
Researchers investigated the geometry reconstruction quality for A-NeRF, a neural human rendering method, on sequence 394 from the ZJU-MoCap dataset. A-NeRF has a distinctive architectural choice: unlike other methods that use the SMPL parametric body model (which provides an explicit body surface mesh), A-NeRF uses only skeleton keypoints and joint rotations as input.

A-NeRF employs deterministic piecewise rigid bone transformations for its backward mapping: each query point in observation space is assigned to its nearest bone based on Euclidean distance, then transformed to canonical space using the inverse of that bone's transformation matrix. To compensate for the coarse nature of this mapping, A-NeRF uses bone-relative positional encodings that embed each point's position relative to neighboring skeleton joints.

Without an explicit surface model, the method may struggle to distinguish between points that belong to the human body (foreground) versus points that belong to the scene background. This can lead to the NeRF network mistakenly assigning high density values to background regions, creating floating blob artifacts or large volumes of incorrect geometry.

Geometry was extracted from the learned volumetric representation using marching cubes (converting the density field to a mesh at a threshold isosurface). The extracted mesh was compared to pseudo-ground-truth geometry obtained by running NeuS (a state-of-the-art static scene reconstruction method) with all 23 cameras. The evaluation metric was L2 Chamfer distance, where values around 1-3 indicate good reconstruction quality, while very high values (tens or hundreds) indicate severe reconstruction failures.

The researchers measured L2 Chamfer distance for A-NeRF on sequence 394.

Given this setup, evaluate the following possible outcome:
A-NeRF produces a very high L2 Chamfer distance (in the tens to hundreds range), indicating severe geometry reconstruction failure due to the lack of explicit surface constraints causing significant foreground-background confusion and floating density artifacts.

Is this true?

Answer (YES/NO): YES